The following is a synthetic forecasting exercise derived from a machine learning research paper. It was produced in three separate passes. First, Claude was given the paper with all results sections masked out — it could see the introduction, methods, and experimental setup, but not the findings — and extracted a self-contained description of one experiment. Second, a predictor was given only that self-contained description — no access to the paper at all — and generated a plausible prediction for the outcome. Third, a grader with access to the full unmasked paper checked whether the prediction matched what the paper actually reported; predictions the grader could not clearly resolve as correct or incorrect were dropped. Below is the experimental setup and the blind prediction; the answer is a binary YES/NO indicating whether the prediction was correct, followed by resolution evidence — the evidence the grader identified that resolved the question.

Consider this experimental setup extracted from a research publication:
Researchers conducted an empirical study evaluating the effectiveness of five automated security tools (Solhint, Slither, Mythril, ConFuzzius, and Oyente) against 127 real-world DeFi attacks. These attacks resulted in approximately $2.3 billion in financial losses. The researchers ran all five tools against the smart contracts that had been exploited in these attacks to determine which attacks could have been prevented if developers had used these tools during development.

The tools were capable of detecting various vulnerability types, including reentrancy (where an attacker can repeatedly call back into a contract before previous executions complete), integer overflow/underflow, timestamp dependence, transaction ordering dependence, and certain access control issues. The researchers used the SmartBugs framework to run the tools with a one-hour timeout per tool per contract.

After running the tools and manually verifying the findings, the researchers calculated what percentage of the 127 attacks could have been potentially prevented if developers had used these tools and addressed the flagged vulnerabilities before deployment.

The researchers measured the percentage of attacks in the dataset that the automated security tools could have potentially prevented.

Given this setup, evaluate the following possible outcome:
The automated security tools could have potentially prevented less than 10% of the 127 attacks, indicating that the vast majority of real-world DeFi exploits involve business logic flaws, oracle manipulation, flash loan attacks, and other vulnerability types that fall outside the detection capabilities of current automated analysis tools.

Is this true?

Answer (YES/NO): YES